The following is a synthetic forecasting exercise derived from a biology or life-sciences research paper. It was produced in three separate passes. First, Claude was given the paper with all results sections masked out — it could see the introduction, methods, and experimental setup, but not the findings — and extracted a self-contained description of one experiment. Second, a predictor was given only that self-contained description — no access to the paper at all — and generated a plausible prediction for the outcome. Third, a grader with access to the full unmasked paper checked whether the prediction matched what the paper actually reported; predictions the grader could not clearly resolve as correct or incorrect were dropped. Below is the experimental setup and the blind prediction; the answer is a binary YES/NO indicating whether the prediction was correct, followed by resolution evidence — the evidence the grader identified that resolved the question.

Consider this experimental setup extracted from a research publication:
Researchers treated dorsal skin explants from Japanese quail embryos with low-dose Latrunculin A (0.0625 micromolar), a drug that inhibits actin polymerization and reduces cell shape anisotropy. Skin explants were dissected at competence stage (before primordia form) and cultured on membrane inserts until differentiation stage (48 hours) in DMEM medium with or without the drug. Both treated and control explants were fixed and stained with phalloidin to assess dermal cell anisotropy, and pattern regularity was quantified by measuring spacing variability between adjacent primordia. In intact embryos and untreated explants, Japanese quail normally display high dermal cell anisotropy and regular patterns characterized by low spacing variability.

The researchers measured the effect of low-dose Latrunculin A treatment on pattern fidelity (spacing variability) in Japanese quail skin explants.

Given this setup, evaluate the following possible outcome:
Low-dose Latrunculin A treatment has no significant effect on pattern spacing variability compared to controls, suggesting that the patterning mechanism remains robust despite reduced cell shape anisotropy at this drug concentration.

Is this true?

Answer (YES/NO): NO